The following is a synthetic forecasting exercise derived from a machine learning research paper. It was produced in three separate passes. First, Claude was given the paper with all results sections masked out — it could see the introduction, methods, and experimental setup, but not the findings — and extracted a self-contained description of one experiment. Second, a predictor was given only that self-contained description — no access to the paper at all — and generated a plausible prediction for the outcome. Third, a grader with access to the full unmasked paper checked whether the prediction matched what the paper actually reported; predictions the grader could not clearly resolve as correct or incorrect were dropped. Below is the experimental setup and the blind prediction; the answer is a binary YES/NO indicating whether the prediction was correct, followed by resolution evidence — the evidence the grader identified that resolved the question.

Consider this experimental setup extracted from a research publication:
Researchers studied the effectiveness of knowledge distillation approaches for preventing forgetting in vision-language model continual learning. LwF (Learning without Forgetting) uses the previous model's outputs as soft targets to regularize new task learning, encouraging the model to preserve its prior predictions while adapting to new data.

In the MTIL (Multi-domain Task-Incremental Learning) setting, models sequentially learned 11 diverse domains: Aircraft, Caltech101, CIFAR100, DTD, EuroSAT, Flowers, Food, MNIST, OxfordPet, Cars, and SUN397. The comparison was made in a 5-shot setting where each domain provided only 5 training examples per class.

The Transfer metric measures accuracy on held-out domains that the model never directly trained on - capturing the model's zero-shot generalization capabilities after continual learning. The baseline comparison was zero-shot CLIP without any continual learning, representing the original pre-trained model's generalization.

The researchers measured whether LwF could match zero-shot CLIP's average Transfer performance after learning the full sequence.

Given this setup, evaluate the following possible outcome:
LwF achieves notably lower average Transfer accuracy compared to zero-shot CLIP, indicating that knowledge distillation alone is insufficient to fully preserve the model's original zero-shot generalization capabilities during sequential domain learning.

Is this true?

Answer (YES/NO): YES